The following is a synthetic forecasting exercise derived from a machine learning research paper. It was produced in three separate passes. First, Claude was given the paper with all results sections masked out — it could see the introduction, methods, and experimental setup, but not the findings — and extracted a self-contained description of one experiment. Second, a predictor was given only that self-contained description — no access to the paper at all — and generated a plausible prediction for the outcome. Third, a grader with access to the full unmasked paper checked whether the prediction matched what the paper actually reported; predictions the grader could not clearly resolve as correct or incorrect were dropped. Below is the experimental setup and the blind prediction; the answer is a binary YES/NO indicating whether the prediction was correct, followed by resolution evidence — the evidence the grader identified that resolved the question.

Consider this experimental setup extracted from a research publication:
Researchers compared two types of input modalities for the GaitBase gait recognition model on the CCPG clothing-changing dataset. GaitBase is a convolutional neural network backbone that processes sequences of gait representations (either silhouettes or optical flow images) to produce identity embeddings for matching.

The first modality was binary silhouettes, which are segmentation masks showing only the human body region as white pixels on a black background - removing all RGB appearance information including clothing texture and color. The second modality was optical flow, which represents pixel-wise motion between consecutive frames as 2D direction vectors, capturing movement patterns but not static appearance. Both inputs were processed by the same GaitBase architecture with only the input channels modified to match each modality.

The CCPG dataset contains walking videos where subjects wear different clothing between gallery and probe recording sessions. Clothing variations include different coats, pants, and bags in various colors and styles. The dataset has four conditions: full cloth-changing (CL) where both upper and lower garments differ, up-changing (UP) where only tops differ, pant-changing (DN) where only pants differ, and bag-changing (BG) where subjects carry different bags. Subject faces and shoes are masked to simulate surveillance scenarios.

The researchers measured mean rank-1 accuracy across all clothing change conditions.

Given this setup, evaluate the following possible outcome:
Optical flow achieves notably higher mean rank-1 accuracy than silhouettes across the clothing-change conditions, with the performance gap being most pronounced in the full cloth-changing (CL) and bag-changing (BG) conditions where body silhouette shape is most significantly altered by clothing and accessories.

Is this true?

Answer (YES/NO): NO